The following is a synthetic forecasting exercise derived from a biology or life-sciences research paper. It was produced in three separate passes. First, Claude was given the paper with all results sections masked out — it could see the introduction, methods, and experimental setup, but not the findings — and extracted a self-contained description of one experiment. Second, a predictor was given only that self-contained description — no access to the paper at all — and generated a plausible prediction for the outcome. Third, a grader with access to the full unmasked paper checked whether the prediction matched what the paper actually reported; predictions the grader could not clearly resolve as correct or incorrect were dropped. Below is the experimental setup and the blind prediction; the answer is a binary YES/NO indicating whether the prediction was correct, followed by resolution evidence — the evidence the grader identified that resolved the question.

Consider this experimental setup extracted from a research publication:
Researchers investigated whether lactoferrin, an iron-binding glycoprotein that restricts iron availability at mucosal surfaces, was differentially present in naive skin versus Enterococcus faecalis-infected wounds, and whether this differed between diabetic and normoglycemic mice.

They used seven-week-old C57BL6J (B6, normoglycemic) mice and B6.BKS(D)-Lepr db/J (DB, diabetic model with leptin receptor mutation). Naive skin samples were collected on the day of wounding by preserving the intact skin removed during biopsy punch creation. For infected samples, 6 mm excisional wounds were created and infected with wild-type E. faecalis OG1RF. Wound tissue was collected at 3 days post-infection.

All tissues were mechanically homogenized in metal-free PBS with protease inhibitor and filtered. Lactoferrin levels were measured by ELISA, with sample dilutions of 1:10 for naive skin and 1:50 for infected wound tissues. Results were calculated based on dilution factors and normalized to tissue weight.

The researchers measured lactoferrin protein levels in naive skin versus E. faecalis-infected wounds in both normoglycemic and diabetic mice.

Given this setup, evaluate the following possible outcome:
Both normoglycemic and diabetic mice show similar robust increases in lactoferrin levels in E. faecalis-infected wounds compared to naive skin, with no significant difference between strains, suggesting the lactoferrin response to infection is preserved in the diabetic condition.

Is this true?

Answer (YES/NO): NO